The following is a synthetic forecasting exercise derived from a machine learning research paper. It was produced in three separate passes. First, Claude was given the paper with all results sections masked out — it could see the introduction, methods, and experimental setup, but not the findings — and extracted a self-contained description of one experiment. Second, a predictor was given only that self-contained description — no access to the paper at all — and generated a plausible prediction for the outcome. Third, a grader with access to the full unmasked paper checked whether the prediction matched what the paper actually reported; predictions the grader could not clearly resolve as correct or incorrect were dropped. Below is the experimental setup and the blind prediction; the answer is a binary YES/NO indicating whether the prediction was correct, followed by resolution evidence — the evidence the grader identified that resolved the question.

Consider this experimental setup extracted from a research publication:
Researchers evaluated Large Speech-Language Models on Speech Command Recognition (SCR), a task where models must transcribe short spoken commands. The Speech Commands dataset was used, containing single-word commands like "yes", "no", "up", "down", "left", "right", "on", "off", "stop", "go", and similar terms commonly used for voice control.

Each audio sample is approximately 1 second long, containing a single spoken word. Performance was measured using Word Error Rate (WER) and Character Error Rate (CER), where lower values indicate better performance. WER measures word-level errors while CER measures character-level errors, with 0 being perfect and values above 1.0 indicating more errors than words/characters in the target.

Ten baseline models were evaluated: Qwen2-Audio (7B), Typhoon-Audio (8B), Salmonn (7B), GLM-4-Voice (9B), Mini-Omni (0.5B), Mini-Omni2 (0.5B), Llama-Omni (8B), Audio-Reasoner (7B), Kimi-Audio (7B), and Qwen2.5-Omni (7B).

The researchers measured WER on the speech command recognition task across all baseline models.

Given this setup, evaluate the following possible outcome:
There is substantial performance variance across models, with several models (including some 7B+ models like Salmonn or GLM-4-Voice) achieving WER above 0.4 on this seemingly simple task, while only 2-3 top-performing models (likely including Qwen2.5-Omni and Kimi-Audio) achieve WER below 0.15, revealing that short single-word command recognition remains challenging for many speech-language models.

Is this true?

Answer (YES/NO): NO